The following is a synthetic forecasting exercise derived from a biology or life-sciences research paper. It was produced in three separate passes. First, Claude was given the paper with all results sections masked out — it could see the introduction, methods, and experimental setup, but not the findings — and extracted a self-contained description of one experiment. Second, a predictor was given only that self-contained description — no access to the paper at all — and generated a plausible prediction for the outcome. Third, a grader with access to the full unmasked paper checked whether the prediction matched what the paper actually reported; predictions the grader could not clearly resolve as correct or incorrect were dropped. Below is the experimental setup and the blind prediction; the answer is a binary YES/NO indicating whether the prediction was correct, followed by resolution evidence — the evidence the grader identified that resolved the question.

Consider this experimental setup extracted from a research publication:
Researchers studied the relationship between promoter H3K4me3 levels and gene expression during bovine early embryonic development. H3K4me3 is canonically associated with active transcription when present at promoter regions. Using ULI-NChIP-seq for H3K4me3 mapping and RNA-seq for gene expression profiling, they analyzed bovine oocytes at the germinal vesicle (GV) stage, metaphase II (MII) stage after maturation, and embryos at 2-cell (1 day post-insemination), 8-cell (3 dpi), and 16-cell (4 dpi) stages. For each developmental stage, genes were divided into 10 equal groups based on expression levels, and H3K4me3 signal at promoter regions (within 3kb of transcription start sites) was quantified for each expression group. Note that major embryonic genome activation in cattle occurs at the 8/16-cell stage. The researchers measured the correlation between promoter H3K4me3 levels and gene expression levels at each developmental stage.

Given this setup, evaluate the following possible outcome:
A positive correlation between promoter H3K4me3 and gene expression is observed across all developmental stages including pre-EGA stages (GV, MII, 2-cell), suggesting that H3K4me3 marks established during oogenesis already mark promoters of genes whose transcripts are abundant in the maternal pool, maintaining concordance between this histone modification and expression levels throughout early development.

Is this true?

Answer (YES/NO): NO